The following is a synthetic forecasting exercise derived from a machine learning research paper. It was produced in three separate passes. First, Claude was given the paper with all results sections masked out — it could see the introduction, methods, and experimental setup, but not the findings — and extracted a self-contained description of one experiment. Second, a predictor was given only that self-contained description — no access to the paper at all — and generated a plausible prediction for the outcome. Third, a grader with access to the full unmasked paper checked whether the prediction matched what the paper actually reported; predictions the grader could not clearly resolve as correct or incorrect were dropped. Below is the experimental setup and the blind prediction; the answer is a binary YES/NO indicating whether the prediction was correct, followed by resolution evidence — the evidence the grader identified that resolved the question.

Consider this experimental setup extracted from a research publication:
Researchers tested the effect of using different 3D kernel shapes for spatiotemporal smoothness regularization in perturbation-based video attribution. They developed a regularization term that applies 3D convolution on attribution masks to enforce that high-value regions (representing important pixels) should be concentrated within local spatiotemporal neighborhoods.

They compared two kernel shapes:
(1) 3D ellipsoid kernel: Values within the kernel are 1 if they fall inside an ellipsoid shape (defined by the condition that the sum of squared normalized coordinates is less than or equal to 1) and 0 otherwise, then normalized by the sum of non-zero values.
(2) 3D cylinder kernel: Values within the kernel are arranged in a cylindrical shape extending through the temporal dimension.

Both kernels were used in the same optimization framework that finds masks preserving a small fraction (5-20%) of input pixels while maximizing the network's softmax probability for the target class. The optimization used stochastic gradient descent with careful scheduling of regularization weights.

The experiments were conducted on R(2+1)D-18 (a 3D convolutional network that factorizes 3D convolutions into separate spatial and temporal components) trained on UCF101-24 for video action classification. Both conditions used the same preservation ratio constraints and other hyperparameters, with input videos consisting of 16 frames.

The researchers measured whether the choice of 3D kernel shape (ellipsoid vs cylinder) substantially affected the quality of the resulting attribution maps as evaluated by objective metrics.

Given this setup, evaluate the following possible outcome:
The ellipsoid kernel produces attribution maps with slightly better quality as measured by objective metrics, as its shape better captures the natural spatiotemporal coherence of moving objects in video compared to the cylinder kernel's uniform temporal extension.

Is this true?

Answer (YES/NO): NO